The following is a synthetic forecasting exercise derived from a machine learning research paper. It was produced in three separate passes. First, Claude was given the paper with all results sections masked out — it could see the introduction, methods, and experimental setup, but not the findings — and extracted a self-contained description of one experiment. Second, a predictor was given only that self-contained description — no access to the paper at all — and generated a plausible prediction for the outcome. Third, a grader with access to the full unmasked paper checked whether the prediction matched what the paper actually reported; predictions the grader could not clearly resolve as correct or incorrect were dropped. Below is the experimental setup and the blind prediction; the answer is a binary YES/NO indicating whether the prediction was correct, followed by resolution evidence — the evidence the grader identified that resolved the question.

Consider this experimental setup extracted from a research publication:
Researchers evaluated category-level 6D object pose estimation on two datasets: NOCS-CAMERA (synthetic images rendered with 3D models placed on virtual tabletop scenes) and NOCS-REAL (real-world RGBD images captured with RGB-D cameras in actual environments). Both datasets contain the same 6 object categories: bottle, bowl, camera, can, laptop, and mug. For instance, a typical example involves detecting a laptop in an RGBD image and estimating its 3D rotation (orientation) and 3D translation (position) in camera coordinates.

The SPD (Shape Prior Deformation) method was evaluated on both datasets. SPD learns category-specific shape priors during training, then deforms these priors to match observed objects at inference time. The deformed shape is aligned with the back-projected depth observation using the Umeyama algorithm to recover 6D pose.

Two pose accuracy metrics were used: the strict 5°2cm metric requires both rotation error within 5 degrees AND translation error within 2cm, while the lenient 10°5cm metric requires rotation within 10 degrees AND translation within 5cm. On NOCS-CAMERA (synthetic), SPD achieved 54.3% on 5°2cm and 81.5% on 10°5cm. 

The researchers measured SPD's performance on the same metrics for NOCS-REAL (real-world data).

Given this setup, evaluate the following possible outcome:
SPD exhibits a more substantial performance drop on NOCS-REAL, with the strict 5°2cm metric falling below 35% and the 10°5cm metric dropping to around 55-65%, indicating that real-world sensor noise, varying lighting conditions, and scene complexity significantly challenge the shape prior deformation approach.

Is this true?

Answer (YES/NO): NO